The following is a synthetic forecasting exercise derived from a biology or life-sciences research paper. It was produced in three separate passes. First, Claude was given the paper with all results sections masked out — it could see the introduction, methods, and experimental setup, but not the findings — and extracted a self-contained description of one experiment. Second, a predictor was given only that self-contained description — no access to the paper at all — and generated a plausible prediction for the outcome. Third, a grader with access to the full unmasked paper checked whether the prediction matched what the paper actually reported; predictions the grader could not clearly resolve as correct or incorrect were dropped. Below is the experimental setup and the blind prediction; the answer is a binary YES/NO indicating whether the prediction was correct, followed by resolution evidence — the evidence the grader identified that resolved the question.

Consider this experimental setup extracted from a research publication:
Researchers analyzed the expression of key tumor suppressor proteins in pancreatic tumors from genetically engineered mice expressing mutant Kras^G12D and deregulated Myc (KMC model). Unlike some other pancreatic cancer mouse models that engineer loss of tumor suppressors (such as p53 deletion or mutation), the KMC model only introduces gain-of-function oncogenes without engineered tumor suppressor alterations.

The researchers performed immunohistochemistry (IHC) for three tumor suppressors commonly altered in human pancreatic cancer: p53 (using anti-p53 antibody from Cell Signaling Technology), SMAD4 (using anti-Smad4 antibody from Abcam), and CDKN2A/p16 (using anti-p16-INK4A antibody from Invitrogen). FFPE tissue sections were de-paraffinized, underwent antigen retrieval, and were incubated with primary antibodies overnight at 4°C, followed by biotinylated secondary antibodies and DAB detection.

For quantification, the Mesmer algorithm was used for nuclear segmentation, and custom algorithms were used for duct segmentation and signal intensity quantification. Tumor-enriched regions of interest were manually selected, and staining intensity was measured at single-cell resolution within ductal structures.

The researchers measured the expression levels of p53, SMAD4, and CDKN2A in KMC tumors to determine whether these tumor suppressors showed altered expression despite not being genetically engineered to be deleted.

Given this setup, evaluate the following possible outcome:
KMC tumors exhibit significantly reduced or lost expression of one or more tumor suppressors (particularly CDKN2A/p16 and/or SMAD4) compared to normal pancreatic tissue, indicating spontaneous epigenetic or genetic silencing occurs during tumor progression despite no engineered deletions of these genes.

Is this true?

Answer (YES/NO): NO